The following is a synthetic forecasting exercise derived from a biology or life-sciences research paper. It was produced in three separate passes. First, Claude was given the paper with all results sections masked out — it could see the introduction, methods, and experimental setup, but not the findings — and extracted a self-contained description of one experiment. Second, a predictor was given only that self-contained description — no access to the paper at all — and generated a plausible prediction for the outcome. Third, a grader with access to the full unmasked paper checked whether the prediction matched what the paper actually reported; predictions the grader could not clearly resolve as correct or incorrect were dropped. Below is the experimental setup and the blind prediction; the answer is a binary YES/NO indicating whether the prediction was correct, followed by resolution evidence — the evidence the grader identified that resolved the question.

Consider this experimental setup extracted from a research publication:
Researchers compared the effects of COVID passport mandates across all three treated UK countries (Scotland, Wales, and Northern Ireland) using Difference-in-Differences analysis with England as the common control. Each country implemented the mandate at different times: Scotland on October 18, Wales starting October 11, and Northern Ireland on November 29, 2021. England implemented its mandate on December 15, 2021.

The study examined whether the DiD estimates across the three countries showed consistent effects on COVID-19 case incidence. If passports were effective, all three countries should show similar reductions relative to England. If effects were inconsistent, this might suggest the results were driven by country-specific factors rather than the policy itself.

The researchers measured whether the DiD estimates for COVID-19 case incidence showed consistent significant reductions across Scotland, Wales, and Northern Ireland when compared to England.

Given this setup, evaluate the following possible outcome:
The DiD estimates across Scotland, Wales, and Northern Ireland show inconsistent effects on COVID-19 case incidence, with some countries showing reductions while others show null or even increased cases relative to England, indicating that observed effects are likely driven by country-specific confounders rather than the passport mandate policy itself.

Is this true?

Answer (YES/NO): YES